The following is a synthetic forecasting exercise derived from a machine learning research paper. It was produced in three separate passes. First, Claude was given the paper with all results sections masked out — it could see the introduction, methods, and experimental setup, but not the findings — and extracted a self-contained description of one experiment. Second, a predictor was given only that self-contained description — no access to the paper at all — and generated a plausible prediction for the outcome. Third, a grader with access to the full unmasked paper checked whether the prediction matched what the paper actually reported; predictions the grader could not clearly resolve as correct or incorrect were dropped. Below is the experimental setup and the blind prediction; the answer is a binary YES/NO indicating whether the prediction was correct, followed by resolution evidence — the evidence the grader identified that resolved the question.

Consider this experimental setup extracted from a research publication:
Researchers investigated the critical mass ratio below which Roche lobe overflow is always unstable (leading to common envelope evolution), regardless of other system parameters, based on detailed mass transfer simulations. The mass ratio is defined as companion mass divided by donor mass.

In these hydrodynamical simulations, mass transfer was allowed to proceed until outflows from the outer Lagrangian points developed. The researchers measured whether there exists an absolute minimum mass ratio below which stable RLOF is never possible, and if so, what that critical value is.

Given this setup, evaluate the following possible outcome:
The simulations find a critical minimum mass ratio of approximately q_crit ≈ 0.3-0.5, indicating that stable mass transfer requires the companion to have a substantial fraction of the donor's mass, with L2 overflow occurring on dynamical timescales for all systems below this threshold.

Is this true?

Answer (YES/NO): NO